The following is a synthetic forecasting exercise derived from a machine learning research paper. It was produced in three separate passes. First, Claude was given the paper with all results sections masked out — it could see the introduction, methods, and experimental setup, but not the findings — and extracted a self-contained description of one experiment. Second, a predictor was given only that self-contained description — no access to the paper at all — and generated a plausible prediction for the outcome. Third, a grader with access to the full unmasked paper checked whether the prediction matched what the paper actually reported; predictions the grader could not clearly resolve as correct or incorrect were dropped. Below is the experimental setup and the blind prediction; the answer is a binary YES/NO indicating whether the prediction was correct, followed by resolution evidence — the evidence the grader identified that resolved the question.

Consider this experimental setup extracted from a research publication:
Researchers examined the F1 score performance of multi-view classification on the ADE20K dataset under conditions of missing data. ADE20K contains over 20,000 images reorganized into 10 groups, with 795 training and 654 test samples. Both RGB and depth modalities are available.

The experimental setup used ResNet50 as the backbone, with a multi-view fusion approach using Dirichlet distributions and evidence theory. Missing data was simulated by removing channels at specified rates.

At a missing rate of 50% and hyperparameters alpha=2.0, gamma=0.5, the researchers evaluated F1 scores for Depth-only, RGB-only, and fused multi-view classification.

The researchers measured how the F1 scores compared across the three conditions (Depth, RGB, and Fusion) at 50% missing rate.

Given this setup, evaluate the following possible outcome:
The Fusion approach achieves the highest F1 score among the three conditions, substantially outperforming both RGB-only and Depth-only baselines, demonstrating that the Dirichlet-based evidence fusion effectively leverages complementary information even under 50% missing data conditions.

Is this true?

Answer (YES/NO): YES